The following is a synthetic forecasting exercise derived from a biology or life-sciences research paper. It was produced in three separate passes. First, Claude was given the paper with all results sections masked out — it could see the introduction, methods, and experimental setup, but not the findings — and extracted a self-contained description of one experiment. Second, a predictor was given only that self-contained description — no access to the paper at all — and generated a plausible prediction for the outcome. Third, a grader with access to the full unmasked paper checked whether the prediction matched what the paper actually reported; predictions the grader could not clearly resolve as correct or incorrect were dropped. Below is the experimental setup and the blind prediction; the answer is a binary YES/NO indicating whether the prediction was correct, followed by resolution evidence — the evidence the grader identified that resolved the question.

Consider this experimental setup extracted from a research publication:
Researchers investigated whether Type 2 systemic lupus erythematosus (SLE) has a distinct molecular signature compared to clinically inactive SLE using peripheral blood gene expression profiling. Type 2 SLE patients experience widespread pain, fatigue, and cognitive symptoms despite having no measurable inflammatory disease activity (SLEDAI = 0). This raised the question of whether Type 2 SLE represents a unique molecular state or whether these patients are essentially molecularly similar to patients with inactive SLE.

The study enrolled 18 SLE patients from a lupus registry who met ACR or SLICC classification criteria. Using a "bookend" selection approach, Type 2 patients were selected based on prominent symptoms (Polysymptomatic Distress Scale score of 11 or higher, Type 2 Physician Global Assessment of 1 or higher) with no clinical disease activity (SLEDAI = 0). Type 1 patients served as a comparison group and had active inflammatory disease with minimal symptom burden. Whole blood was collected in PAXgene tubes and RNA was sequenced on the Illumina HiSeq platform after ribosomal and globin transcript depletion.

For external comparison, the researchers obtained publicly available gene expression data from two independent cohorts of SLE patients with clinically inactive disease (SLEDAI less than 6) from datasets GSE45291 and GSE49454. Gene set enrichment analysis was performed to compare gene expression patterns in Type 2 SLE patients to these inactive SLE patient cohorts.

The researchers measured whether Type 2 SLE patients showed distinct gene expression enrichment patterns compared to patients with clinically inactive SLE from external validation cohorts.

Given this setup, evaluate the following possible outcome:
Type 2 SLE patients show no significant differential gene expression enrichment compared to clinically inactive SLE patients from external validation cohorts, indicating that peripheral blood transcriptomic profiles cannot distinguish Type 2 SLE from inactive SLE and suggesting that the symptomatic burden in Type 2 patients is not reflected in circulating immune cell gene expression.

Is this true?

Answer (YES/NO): NO